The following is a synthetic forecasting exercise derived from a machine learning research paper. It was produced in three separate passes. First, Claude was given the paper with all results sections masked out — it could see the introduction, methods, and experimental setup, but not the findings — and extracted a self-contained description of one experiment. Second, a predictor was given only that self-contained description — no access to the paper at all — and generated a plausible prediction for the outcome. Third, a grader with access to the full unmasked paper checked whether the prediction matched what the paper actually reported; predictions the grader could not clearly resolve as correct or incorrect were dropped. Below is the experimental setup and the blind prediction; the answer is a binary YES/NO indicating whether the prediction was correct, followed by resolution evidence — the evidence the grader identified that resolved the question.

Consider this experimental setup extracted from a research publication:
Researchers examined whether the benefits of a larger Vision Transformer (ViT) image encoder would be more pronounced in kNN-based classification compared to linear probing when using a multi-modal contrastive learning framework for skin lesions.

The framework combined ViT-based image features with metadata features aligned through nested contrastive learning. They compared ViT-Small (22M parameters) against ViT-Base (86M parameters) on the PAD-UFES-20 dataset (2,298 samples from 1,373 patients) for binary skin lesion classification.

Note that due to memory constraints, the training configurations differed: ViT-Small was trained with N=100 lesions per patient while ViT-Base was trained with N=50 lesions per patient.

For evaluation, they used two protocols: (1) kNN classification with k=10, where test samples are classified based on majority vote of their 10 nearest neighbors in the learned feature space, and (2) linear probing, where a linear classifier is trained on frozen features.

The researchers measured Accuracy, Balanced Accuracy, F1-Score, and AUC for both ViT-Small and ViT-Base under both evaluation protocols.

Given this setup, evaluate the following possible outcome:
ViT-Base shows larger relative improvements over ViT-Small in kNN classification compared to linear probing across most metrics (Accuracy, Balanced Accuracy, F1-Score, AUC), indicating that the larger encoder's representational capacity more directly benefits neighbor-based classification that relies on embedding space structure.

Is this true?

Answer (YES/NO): NO